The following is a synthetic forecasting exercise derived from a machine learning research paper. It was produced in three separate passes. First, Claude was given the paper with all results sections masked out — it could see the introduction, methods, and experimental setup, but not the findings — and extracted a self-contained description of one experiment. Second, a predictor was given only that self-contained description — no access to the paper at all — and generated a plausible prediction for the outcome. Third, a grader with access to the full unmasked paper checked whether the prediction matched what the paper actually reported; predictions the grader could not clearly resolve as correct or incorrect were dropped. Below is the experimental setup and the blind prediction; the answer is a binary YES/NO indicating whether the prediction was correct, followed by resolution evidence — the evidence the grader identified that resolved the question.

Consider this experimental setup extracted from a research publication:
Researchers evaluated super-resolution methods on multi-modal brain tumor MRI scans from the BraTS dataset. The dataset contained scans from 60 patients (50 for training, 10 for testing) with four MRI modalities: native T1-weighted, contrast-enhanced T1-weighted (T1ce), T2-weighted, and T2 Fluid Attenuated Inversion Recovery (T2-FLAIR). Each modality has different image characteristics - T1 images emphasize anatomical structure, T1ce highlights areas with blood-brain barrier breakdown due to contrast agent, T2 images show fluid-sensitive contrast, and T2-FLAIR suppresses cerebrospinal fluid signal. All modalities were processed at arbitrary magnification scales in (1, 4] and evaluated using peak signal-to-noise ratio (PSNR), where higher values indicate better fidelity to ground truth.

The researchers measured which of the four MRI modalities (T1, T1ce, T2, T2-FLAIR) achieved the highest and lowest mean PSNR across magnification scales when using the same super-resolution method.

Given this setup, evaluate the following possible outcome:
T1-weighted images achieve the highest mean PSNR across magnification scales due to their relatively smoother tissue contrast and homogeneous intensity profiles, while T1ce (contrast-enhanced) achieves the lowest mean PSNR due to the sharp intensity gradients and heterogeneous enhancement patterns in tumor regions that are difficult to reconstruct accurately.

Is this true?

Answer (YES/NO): NO